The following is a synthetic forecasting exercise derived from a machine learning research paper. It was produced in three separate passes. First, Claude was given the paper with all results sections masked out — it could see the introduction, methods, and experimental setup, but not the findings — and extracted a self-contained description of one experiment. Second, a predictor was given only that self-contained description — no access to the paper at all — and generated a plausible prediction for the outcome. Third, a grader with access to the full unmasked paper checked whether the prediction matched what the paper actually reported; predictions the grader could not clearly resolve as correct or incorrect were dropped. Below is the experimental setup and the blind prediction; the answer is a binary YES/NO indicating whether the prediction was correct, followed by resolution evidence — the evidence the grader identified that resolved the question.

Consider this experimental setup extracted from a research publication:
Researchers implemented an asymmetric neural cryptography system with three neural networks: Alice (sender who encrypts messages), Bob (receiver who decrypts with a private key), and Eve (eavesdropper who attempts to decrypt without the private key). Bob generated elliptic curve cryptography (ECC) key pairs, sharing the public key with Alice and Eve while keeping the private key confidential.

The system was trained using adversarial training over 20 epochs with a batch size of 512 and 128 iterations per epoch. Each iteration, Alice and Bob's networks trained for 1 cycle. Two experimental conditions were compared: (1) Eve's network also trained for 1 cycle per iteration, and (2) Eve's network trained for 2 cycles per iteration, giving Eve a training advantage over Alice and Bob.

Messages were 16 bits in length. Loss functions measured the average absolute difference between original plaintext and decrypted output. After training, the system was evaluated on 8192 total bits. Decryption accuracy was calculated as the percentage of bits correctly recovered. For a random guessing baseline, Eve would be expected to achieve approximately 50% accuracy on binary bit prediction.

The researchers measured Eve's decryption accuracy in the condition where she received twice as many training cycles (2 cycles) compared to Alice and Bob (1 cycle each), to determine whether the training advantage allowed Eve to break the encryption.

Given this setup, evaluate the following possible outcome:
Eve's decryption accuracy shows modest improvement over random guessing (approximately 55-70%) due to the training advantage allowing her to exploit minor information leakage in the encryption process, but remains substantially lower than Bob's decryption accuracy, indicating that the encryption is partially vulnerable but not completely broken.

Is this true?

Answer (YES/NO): YES